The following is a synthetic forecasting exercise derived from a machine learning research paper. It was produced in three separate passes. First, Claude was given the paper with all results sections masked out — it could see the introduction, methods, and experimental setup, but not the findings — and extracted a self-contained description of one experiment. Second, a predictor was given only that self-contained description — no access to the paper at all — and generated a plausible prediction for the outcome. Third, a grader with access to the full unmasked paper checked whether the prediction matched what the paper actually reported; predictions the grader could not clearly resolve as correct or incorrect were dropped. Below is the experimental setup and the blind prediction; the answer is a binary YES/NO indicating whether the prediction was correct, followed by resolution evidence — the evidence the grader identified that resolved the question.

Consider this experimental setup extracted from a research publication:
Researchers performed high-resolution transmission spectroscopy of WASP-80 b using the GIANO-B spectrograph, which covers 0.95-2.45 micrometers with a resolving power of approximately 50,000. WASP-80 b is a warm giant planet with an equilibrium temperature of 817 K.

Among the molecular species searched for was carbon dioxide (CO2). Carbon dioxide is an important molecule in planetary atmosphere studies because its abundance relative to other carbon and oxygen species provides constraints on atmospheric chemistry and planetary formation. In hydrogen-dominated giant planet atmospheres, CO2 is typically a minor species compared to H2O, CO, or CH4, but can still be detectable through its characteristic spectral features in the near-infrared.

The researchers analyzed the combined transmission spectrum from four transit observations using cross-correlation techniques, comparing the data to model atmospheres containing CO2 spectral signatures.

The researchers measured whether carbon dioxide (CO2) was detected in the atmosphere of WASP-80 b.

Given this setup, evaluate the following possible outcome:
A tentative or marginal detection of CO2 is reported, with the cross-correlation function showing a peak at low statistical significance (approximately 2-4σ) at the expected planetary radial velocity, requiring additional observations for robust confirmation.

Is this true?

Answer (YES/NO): NO